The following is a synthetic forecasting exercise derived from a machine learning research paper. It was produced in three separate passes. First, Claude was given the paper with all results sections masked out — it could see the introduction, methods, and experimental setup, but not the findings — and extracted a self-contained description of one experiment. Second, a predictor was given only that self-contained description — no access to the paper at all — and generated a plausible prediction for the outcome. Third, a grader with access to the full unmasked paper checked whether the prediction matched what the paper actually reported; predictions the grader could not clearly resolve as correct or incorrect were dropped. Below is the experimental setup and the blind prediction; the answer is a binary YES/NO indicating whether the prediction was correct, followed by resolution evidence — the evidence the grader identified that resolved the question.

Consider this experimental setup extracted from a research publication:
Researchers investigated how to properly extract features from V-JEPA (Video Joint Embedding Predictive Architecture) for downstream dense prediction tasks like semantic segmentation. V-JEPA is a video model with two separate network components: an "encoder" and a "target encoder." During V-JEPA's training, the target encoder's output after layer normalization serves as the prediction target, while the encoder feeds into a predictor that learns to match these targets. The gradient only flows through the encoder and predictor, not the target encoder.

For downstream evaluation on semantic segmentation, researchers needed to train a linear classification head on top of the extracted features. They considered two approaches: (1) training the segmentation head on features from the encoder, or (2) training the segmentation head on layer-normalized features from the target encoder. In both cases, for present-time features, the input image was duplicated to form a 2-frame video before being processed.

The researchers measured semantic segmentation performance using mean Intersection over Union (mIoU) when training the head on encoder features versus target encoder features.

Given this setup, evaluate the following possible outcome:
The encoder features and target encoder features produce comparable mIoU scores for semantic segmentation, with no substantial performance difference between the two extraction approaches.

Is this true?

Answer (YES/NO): NO